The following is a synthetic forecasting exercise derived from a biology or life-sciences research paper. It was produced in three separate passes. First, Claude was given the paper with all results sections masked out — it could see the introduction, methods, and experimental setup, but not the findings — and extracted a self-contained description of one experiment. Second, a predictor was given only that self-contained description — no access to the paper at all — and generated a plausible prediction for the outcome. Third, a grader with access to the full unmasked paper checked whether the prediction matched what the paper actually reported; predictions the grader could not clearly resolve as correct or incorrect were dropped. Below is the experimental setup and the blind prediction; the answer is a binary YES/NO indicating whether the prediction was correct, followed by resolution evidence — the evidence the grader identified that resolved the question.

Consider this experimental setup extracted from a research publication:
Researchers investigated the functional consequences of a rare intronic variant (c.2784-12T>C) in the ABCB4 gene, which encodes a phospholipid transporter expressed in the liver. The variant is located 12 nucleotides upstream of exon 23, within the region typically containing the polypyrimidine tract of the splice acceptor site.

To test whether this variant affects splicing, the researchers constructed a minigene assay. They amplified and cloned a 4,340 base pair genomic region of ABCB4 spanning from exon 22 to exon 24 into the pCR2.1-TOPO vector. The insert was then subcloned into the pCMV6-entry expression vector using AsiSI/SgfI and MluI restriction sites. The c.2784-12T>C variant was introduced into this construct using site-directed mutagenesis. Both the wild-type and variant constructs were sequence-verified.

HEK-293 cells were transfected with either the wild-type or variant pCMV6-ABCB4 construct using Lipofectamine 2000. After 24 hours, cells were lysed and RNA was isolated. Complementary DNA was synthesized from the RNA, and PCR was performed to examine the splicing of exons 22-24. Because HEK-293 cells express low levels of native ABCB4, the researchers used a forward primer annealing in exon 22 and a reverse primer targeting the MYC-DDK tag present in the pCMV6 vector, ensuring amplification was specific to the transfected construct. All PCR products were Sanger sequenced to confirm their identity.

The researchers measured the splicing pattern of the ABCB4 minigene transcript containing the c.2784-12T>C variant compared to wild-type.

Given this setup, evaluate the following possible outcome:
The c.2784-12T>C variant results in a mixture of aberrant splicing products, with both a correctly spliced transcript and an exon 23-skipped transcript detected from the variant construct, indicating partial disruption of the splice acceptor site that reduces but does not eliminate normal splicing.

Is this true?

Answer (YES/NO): YES